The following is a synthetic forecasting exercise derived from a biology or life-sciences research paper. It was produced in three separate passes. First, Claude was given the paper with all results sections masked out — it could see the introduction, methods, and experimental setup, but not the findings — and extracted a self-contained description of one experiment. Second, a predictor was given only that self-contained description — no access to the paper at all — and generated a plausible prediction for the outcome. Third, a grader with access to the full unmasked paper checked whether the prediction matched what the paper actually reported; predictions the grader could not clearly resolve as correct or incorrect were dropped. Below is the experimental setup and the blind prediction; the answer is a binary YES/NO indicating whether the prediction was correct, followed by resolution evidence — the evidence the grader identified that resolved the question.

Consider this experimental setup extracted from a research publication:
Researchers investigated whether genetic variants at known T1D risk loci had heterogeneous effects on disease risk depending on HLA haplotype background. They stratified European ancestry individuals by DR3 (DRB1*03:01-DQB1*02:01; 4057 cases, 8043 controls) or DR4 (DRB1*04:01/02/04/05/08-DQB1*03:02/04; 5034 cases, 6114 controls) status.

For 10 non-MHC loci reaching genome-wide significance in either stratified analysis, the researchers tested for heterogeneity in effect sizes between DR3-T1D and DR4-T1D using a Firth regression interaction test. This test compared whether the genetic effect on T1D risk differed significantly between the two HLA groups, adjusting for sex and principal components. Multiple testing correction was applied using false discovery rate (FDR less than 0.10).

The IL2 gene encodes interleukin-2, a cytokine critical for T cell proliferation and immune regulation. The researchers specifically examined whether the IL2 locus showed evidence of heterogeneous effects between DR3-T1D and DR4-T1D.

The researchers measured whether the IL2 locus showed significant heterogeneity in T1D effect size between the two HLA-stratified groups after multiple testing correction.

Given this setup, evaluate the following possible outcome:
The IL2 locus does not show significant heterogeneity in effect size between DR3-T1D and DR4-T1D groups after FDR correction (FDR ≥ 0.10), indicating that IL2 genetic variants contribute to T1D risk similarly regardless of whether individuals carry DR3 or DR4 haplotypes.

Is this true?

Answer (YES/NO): NO